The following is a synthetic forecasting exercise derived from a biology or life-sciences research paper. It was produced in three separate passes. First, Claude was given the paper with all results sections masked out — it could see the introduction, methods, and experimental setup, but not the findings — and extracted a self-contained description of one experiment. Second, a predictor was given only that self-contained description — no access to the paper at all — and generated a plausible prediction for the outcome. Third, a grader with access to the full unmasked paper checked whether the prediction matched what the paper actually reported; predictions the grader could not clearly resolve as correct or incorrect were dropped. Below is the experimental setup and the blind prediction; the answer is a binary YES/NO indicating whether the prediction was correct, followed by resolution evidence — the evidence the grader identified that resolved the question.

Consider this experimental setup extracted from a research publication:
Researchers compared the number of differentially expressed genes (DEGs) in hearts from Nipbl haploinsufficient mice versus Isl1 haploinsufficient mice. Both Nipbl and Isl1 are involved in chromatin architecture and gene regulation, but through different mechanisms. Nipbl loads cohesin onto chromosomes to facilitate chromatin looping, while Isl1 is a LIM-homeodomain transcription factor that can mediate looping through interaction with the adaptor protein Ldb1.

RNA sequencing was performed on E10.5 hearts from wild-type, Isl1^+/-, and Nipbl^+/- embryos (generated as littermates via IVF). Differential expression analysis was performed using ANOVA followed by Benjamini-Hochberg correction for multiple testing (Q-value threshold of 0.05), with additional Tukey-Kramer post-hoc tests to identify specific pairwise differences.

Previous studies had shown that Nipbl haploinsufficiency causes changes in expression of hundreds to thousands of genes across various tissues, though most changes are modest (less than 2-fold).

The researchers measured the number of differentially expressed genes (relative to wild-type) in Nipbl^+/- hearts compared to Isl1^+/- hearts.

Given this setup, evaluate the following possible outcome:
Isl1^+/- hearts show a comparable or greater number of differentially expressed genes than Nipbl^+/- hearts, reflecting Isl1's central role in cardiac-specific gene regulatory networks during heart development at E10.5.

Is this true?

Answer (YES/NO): NO